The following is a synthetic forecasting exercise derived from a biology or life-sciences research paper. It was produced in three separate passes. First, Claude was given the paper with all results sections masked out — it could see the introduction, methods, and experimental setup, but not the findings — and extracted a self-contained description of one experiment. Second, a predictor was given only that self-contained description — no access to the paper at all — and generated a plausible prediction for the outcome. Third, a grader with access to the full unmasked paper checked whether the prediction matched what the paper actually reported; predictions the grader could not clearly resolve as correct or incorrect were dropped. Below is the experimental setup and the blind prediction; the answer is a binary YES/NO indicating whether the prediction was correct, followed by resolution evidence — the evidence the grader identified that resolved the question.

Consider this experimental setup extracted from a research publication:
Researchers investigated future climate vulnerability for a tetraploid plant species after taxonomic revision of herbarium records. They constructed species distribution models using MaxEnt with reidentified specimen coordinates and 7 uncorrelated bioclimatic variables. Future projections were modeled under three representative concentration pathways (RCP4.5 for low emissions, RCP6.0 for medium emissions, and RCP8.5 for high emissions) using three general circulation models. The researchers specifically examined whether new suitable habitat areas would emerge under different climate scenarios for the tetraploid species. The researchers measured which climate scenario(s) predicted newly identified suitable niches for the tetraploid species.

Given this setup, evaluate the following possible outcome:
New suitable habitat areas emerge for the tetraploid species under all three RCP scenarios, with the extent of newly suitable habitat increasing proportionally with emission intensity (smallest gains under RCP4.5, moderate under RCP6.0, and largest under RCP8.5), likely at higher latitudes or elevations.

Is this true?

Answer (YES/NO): NO